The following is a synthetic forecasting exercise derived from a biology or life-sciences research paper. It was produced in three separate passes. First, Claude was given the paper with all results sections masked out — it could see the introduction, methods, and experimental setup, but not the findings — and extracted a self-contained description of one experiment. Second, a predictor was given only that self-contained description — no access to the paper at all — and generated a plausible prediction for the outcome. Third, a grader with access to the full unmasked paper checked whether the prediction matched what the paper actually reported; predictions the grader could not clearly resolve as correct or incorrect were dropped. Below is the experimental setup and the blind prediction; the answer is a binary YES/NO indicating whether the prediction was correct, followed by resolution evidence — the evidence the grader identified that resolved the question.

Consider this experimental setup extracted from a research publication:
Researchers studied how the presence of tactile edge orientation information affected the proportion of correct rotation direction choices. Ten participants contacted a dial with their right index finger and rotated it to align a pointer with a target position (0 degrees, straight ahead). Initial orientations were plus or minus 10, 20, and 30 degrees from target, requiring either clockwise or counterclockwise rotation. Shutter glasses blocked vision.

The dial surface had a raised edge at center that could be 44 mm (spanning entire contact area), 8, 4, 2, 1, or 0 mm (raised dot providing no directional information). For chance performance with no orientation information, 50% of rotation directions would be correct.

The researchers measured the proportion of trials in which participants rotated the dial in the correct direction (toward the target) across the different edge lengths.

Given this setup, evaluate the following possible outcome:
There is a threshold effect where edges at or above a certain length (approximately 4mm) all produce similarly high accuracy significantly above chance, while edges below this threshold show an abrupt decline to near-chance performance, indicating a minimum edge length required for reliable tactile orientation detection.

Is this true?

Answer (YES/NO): NO